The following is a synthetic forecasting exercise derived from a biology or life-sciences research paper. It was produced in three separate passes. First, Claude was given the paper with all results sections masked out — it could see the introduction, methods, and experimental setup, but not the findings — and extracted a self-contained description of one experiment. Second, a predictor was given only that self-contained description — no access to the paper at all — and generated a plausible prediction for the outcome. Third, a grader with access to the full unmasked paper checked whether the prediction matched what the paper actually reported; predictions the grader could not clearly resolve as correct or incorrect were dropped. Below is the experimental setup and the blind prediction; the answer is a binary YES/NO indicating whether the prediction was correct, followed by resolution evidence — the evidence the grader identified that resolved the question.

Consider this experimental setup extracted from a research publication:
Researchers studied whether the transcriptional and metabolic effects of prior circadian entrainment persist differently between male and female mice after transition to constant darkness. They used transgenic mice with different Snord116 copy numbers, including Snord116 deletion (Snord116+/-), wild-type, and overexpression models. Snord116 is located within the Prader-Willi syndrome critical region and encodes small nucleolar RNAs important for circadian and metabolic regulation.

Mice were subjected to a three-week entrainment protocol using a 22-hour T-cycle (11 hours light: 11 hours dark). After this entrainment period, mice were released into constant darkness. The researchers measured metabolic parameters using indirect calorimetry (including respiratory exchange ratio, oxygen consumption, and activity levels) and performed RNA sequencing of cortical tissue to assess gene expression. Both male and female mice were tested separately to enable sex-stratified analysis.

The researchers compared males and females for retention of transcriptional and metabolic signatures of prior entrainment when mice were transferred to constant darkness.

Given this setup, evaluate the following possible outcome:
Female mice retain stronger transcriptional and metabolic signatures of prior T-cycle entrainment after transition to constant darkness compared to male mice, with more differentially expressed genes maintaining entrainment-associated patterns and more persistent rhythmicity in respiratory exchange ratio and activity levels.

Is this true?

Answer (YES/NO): NO